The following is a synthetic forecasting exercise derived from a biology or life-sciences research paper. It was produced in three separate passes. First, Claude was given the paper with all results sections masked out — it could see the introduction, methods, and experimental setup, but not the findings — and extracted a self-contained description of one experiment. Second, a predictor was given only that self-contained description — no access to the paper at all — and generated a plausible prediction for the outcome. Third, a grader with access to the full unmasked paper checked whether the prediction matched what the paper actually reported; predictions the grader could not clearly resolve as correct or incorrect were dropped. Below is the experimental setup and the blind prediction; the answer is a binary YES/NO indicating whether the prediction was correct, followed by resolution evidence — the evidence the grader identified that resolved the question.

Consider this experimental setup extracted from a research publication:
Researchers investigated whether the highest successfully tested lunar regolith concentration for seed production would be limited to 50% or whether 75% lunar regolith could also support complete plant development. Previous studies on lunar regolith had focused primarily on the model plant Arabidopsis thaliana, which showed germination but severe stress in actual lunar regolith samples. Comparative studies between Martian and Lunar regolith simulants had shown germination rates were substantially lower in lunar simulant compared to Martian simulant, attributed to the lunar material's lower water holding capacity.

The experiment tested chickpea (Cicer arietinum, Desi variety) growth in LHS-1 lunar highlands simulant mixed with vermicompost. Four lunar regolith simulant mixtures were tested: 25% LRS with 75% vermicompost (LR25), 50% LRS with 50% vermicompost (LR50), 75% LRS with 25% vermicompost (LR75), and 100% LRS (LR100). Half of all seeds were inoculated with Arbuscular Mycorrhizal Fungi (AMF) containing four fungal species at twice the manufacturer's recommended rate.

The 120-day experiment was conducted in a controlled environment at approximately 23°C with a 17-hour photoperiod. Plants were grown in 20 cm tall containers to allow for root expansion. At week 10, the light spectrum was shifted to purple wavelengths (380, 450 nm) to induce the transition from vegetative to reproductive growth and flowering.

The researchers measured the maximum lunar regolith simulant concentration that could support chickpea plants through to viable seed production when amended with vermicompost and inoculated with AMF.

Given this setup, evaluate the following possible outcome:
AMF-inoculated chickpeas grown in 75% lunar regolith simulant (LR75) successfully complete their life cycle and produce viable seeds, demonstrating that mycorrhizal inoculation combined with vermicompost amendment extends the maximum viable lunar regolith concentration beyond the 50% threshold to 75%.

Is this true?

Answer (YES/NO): YES